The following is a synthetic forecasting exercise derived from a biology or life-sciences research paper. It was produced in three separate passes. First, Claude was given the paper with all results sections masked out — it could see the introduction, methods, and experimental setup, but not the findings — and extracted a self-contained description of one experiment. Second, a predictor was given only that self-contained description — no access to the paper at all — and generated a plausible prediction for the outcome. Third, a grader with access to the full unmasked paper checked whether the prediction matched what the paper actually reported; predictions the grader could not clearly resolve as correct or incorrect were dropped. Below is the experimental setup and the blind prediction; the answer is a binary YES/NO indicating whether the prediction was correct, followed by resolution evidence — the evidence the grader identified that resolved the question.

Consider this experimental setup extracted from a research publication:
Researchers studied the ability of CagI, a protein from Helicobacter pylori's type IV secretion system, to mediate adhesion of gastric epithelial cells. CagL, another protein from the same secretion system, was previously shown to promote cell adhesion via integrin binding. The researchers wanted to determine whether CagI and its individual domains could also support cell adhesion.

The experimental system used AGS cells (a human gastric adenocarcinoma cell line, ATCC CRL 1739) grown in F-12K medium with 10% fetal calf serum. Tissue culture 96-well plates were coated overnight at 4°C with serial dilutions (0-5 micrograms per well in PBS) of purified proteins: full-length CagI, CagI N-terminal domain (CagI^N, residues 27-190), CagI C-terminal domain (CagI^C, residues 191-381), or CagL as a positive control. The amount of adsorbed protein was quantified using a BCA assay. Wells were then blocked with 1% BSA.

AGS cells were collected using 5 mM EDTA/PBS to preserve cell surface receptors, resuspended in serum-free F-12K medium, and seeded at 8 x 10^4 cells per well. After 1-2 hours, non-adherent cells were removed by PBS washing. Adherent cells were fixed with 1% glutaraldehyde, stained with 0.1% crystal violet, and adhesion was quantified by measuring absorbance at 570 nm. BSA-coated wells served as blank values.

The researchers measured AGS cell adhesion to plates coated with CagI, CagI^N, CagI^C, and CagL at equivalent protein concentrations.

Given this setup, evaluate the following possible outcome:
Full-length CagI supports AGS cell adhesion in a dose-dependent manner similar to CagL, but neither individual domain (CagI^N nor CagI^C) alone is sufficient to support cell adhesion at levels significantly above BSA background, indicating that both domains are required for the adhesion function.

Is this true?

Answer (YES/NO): NO